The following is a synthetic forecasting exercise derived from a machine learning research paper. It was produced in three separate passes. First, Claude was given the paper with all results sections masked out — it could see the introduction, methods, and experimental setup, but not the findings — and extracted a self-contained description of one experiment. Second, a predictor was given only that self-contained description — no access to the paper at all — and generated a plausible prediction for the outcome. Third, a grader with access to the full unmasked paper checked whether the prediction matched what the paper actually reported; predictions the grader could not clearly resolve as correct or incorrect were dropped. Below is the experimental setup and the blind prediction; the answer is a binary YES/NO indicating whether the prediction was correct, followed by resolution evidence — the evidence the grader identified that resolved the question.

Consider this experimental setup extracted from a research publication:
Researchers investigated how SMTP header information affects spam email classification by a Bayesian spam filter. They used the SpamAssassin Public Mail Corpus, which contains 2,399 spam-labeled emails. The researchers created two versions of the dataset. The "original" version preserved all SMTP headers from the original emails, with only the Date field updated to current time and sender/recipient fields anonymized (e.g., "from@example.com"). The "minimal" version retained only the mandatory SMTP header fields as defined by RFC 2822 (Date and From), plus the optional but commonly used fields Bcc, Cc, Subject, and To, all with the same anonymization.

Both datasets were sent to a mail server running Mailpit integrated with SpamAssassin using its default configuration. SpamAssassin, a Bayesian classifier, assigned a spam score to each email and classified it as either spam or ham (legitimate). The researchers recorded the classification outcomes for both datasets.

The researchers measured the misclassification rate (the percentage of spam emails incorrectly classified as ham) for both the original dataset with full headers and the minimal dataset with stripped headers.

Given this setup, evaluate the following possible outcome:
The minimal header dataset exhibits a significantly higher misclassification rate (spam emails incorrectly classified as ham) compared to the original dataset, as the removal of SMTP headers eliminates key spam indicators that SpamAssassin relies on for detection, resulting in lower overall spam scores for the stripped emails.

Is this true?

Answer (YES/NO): YES